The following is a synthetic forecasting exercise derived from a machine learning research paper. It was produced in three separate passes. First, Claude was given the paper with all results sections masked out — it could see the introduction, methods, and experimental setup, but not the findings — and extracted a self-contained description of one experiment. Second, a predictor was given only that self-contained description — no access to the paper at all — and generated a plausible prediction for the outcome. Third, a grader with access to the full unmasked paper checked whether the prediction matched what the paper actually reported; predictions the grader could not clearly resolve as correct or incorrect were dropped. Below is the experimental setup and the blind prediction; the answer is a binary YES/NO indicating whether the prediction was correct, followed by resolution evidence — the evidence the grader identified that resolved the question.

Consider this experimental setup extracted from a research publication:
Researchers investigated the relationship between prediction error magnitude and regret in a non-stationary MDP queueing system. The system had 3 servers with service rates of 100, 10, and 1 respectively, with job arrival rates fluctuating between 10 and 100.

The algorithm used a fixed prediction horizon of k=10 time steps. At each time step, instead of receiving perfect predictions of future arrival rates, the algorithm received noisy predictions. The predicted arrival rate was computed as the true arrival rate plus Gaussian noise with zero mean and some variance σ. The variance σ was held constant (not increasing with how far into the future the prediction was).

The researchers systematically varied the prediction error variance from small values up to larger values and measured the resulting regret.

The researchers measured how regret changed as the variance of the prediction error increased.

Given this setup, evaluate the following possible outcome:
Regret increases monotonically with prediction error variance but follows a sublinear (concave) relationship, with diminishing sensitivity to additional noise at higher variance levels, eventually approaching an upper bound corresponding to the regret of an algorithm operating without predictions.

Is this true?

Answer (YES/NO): NO